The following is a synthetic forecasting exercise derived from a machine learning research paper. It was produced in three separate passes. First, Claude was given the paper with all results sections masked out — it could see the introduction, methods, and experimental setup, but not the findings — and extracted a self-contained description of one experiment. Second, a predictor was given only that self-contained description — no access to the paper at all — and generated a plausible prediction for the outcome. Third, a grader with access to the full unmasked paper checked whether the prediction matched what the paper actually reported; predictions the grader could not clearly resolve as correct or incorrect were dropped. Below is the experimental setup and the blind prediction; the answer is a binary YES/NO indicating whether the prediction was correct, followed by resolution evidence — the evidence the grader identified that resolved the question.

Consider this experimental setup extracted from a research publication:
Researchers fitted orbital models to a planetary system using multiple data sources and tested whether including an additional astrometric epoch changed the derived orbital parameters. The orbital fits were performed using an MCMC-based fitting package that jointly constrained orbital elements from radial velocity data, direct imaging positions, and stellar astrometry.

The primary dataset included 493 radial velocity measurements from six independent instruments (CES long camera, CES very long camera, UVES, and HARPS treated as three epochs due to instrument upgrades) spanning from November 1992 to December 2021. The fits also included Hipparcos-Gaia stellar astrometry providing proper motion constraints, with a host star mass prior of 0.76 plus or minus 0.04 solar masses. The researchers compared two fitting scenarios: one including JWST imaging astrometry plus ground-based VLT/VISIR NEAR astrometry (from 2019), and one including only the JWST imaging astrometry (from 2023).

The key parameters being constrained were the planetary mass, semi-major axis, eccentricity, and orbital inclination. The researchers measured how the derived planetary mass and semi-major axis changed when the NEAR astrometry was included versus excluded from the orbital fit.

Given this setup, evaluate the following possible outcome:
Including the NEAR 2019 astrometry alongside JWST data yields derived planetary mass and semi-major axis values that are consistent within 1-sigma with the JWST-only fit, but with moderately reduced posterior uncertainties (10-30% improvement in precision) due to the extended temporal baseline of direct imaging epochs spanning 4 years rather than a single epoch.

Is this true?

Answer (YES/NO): NO